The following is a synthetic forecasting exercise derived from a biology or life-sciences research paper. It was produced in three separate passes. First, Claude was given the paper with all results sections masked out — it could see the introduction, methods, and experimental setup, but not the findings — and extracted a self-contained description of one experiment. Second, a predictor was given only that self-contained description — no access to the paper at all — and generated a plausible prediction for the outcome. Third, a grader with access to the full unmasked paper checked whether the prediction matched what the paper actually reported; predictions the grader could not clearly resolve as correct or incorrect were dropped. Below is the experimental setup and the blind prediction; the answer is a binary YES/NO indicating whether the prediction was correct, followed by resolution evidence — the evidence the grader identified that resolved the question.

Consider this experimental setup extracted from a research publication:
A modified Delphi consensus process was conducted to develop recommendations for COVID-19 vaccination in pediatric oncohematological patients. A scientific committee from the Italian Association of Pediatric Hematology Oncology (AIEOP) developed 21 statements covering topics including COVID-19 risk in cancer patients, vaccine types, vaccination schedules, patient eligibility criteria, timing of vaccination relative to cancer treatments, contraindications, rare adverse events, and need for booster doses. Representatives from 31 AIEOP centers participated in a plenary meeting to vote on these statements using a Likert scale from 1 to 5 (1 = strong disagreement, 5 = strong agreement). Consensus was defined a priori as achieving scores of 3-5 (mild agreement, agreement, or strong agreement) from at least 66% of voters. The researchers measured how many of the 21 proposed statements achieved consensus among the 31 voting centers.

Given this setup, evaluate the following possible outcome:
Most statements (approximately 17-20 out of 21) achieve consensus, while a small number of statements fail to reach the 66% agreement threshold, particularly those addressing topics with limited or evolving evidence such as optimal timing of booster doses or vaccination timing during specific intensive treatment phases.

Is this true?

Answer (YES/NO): NO